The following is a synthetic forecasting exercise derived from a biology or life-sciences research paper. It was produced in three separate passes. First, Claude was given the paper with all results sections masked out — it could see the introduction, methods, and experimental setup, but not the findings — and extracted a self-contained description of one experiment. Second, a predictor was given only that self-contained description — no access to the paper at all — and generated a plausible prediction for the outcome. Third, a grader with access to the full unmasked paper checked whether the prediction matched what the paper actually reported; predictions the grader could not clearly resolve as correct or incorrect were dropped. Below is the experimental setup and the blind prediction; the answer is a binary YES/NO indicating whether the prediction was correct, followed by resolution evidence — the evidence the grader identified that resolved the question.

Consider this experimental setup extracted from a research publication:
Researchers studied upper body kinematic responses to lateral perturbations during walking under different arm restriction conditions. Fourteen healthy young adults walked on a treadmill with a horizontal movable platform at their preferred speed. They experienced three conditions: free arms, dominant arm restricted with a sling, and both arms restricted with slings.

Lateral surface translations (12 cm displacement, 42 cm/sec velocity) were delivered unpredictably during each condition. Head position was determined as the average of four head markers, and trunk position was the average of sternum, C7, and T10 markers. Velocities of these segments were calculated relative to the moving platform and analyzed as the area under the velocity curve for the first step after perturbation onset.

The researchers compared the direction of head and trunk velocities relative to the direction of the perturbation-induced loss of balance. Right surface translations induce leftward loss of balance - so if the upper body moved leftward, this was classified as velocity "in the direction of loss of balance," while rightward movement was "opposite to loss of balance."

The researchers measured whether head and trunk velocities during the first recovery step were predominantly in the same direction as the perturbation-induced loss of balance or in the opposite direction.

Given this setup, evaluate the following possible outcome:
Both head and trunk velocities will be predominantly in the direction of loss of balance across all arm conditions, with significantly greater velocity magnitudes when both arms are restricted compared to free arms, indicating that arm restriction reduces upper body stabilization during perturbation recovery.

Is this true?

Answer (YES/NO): NO